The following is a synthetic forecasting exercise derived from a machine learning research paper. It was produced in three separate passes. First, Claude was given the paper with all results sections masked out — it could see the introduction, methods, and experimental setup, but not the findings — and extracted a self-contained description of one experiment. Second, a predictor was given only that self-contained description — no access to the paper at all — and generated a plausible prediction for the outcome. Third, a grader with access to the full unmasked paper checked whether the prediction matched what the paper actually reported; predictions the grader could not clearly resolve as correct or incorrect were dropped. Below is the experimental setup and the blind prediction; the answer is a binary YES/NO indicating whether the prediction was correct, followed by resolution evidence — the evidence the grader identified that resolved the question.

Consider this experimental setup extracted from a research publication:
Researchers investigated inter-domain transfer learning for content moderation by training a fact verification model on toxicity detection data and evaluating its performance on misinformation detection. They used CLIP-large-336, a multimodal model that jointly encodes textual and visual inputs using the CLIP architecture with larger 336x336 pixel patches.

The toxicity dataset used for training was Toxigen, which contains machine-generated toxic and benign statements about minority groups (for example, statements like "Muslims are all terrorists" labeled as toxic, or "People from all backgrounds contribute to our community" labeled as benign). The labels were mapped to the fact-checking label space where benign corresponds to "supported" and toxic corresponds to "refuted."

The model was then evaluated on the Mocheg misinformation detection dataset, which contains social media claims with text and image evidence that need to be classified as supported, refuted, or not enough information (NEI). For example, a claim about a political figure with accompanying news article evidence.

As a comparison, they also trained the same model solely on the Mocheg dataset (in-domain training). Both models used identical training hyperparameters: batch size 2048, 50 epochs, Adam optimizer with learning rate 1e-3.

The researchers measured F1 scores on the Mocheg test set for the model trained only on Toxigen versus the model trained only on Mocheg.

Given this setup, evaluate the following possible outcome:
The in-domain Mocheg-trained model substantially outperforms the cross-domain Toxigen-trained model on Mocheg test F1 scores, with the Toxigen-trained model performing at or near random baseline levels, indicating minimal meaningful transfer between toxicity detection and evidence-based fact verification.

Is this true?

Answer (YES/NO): NO